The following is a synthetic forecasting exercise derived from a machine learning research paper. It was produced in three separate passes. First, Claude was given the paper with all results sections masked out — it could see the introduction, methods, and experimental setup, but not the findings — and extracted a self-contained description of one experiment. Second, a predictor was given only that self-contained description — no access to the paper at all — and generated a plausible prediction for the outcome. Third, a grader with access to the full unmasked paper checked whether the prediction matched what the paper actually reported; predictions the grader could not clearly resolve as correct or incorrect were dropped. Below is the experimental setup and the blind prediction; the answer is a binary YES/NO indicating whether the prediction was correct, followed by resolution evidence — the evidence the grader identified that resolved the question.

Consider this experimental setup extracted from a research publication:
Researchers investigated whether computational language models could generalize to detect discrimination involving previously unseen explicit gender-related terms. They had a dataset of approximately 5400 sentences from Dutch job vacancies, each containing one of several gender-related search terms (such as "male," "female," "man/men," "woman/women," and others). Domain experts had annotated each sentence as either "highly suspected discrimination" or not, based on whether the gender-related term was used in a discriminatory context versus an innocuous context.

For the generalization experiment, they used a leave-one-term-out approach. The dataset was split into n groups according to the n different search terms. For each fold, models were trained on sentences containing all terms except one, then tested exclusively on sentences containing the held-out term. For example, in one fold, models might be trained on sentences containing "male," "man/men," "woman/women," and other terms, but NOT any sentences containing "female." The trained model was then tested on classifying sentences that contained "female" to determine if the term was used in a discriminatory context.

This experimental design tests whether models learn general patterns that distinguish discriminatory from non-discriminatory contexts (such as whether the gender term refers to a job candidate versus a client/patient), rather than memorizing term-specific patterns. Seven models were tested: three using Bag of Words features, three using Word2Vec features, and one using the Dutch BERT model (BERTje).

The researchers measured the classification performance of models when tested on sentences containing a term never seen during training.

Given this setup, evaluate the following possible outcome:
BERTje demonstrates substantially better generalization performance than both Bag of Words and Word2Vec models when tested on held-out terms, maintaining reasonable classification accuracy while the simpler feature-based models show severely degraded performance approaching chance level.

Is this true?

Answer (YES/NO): NO